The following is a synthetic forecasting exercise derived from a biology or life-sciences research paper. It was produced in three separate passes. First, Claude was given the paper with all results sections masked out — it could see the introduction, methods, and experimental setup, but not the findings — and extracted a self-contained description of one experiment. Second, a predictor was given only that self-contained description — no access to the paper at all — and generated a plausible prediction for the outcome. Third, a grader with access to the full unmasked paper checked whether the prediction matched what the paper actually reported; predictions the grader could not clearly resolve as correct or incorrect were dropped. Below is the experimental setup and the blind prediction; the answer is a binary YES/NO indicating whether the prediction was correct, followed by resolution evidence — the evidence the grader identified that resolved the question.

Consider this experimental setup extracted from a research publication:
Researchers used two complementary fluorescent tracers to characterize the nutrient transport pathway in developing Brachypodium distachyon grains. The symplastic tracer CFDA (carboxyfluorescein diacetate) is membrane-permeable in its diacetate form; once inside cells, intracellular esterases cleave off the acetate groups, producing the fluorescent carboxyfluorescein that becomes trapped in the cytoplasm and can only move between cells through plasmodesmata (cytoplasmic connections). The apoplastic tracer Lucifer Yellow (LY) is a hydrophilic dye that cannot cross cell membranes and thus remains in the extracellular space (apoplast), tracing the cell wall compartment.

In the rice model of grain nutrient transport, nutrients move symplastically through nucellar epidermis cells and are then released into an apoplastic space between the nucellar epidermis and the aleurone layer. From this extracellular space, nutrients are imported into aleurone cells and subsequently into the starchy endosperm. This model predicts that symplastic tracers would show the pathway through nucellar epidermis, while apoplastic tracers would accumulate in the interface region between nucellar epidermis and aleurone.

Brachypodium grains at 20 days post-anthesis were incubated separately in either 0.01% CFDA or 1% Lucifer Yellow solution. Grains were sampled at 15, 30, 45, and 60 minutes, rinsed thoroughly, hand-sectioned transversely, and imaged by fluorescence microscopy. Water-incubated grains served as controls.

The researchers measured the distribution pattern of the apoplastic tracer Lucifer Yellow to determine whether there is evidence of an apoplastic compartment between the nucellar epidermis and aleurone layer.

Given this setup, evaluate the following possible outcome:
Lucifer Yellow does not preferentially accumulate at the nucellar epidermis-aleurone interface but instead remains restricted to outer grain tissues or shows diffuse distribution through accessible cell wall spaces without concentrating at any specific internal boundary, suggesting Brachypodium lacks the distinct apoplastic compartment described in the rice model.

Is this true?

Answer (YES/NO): NO